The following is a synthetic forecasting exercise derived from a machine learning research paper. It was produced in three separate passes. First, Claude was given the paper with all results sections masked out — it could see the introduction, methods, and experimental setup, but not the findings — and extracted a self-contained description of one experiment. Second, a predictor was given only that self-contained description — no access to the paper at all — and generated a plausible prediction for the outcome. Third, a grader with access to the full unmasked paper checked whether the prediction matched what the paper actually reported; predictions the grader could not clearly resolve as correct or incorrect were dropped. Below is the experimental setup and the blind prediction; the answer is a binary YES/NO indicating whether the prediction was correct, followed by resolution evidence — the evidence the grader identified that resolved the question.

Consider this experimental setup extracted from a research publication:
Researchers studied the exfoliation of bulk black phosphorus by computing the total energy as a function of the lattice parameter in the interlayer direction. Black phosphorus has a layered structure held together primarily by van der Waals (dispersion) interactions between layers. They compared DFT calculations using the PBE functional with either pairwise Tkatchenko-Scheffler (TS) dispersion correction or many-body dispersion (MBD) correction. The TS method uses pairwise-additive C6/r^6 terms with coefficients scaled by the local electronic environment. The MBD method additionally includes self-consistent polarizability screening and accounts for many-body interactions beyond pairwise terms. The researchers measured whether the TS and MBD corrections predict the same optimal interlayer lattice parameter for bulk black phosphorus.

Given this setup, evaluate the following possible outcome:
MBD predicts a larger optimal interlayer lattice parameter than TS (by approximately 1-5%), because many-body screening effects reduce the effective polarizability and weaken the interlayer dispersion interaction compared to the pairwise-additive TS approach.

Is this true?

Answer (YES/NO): NO